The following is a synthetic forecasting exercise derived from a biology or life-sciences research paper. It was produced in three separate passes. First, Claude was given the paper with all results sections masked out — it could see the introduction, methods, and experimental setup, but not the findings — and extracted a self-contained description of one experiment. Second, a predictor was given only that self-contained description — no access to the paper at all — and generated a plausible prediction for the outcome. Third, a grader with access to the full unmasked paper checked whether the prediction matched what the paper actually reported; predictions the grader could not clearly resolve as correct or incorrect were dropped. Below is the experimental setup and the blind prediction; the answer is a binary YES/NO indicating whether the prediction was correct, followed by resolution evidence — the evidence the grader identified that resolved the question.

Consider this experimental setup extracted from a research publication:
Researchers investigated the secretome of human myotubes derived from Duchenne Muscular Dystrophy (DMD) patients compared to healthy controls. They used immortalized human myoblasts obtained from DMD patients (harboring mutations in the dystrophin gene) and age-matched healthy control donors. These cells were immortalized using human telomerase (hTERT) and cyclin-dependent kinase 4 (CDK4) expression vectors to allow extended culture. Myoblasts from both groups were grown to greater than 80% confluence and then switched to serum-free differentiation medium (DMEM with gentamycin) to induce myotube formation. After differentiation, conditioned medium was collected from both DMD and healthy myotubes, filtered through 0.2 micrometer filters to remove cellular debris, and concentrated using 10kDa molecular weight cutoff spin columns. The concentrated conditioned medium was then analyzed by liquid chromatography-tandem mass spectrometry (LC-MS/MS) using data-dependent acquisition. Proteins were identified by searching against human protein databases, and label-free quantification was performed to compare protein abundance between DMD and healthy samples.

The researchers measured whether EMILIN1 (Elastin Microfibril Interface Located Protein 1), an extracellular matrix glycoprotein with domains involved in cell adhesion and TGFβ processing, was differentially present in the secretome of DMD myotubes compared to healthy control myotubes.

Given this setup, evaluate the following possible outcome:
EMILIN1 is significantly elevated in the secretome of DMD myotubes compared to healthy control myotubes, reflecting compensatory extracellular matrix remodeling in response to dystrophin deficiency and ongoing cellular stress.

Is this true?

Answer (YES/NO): YES